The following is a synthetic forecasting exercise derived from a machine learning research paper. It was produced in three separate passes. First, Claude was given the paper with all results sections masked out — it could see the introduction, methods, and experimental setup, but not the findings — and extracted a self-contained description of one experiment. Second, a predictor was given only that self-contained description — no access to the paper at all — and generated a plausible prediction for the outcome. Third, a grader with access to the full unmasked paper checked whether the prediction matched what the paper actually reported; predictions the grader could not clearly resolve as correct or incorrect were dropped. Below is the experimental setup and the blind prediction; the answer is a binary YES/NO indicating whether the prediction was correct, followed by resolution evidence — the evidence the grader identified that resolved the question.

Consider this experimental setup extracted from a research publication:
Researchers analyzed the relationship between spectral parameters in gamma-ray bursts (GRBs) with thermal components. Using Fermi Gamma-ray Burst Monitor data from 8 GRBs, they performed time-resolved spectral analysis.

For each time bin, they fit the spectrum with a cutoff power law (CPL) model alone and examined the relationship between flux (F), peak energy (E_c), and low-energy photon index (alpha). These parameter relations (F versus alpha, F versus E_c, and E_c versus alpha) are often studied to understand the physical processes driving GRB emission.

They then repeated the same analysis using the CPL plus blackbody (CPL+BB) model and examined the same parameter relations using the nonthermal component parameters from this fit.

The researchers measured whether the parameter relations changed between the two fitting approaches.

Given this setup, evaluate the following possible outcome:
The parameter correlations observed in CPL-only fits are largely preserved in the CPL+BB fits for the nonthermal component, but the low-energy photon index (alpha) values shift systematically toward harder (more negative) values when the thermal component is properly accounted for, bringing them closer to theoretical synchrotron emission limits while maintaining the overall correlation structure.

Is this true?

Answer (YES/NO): NO